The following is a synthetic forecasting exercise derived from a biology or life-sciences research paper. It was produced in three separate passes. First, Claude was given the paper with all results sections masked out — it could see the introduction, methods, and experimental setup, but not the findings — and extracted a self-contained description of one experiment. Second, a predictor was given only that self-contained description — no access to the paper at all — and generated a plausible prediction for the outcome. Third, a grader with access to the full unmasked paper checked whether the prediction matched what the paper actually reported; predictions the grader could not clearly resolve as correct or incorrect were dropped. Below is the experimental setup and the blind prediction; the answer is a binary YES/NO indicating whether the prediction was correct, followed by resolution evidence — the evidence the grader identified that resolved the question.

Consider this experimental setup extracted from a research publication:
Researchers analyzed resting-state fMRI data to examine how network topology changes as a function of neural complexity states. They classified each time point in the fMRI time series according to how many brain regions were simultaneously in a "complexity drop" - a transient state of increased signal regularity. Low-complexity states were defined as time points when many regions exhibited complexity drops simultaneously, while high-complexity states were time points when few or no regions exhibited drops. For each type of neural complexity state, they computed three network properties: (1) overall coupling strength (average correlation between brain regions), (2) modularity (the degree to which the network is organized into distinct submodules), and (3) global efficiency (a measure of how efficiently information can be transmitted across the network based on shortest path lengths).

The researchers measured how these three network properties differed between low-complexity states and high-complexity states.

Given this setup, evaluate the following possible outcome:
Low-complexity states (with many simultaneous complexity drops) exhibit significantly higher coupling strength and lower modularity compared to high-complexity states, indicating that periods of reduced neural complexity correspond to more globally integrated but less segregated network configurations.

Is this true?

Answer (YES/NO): YES